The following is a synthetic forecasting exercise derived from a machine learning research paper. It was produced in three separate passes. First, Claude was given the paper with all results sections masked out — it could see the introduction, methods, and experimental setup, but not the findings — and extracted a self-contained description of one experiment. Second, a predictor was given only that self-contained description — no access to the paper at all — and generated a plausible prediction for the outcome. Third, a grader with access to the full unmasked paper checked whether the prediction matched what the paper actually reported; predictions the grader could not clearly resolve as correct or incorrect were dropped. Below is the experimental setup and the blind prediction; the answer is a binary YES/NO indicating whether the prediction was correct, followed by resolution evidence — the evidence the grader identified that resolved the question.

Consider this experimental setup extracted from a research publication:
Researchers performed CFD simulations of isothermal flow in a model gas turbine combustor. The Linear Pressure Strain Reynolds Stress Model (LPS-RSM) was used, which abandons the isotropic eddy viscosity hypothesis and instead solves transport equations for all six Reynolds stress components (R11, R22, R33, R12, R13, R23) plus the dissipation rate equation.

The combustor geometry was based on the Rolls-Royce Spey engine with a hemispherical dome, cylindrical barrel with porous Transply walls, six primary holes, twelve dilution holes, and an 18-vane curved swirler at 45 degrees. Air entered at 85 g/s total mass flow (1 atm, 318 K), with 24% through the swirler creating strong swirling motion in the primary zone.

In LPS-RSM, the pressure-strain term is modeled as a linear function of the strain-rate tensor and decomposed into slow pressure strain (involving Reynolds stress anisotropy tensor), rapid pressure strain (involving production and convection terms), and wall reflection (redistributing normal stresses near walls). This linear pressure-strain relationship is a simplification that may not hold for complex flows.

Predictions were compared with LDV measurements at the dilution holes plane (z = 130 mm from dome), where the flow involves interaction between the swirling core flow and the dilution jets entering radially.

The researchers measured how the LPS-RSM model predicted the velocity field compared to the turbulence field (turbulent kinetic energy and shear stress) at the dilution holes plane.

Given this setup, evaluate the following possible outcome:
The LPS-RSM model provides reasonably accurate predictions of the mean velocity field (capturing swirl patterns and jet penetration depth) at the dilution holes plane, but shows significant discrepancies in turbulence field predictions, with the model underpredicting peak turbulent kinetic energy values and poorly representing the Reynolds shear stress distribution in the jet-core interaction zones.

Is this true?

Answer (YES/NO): NO